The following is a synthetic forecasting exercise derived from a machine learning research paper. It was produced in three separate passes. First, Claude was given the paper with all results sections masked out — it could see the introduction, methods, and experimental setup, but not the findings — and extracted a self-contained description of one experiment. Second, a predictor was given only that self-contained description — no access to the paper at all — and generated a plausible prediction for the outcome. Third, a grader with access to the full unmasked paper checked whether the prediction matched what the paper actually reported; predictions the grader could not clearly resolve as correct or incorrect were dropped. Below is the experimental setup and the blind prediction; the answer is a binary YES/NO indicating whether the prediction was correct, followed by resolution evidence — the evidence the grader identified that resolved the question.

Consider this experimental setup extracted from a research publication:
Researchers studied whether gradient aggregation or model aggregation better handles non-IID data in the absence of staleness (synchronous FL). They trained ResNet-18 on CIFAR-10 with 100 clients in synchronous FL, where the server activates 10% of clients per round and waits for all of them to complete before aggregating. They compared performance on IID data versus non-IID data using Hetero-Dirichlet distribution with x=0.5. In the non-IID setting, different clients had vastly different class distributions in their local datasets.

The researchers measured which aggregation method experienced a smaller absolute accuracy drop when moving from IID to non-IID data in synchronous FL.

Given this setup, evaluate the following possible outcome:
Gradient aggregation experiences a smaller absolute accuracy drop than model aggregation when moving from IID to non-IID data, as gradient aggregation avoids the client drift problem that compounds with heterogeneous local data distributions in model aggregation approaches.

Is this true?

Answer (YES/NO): NO